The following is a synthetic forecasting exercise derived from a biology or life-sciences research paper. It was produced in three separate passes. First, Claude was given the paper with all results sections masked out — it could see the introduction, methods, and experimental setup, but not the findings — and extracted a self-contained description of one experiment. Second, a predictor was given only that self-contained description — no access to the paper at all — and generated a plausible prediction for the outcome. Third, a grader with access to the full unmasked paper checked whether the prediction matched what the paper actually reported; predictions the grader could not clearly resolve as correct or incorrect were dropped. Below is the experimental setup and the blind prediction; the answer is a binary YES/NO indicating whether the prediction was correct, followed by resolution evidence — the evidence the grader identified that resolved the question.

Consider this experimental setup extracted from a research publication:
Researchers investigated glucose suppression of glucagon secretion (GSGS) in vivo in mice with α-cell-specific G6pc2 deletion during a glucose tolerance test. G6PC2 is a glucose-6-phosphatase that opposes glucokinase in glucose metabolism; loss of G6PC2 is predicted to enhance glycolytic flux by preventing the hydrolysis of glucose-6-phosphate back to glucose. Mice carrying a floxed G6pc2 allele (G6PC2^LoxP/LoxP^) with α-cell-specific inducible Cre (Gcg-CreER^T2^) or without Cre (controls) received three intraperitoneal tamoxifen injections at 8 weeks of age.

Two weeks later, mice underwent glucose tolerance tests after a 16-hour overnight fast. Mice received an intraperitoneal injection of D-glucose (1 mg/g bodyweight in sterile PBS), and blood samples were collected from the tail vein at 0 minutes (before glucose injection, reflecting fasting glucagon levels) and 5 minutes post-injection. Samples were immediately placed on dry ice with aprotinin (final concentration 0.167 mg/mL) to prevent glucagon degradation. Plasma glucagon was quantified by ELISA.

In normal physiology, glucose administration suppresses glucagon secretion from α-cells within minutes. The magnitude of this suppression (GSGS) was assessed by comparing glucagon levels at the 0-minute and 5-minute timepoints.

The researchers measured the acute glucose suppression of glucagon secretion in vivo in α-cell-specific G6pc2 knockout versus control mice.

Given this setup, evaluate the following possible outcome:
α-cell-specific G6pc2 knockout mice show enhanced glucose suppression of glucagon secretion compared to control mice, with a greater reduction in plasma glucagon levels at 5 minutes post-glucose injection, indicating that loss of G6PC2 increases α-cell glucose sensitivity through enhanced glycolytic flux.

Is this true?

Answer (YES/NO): YES